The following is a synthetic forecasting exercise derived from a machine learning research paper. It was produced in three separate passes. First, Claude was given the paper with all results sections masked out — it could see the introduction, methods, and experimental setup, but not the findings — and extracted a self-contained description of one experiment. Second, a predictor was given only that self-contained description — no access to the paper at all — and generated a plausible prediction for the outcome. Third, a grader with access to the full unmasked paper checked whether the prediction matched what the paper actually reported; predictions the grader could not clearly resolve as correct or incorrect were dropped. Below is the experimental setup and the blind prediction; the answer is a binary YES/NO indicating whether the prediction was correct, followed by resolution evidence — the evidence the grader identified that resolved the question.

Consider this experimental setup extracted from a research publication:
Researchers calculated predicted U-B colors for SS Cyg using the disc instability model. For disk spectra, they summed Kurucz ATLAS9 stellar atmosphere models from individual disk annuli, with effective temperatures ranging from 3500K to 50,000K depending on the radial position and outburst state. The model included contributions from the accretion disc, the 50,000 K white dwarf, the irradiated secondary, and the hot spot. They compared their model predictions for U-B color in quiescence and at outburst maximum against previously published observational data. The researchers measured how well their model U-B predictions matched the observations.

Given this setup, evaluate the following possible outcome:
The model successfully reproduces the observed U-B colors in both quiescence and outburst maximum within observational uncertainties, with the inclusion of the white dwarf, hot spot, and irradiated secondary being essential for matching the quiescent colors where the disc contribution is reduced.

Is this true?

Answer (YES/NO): NO